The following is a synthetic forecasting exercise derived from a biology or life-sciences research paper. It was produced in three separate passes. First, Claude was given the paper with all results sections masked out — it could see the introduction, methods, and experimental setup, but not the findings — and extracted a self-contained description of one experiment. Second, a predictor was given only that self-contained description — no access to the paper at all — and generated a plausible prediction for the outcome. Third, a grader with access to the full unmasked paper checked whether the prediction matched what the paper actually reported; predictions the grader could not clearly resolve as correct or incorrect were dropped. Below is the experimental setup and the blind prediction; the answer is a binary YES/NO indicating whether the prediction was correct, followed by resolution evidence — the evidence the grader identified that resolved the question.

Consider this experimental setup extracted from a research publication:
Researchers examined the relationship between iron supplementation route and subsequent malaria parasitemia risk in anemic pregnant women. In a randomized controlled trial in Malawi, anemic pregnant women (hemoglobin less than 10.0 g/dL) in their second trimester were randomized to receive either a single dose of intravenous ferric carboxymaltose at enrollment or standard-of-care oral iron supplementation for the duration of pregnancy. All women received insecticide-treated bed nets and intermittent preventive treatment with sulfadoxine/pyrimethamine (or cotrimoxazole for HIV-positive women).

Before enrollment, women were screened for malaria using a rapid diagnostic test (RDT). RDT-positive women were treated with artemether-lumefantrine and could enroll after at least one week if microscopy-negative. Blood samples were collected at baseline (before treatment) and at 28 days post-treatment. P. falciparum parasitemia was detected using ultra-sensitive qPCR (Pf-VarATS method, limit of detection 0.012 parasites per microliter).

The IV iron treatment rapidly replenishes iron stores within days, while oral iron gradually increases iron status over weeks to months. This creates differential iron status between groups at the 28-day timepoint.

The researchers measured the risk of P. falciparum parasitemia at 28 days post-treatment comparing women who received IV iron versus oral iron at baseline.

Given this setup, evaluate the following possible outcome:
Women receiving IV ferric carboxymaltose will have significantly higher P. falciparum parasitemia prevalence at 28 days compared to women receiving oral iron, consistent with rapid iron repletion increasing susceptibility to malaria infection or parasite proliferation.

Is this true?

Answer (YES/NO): NO